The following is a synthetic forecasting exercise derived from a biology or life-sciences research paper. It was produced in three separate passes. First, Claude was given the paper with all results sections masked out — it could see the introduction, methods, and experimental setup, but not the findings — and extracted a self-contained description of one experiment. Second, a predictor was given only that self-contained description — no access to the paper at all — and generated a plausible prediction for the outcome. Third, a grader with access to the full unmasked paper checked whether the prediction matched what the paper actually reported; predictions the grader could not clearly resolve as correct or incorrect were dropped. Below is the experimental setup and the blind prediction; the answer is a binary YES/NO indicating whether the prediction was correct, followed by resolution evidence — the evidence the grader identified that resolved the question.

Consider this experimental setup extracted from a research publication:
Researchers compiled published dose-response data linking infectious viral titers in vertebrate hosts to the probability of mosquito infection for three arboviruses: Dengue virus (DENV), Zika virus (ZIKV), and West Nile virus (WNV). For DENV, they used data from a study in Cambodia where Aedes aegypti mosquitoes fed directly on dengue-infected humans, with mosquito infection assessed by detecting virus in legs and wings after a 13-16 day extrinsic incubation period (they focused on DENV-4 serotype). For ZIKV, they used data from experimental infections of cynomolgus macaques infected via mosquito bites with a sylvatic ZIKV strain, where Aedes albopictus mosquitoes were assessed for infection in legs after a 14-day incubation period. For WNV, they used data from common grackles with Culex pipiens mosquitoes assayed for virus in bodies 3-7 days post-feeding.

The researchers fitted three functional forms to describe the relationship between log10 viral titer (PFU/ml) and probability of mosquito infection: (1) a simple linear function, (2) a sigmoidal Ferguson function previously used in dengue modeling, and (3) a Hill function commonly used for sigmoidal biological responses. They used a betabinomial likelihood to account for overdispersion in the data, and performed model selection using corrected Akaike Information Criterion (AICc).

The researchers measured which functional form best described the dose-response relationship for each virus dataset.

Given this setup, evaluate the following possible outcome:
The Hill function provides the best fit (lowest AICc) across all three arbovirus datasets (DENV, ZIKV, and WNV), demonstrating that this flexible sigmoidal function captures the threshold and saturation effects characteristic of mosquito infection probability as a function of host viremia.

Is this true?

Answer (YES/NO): NO